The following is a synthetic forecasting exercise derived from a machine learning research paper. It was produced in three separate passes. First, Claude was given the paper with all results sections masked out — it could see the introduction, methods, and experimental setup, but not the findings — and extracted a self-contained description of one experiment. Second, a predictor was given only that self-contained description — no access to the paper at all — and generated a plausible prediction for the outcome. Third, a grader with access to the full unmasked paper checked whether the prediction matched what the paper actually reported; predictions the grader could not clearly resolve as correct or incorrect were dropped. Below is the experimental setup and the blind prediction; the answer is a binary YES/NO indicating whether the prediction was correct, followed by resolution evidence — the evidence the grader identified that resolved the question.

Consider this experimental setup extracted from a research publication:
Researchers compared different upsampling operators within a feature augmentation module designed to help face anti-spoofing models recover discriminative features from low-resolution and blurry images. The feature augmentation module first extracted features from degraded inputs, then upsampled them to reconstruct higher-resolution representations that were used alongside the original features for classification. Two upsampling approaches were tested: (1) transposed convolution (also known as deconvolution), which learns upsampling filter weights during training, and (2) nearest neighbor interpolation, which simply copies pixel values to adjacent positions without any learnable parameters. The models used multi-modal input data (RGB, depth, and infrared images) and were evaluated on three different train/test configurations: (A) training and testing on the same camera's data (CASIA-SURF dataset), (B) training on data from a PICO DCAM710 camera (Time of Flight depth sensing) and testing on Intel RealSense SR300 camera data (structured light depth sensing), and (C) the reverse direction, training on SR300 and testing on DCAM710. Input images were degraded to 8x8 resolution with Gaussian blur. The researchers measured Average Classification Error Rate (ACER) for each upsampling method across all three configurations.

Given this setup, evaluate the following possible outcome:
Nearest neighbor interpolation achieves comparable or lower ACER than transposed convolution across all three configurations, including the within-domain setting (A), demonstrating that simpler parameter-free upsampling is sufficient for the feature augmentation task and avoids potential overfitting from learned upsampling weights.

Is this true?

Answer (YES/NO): NO